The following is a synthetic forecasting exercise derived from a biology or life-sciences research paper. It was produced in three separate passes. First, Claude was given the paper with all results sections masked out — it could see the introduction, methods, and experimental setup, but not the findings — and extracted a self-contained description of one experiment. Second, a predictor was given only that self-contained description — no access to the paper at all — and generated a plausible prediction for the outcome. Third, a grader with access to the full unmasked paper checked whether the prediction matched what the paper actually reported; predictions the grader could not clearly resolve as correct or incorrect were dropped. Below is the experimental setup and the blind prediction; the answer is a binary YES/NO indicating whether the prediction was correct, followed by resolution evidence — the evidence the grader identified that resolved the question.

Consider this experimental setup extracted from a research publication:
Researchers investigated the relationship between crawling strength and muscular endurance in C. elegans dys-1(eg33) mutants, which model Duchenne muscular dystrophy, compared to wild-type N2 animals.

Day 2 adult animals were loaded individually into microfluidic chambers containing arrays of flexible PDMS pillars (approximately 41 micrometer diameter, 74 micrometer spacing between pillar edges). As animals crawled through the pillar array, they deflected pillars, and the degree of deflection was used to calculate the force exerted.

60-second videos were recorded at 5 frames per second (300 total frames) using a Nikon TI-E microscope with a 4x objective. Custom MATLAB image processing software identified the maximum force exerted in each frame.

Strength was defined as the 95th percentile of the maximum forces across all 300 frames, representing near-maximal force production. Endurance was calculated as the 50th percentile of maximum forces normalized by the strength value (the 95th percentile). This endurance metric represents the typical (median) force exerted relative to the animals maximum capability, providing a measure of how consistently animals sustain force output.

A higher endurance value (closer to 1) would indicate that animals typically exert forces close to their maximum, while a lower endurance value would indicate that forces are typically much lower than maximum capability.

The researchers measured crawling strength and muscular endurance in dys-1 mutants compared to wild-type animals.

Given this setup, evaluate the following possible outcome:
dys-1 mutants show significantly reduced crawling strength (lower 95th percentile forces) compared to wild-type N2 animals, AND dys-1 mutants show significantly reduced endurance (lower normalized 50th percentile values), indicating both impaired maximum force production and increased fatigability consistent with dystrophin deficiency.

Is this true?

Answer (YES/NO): NO